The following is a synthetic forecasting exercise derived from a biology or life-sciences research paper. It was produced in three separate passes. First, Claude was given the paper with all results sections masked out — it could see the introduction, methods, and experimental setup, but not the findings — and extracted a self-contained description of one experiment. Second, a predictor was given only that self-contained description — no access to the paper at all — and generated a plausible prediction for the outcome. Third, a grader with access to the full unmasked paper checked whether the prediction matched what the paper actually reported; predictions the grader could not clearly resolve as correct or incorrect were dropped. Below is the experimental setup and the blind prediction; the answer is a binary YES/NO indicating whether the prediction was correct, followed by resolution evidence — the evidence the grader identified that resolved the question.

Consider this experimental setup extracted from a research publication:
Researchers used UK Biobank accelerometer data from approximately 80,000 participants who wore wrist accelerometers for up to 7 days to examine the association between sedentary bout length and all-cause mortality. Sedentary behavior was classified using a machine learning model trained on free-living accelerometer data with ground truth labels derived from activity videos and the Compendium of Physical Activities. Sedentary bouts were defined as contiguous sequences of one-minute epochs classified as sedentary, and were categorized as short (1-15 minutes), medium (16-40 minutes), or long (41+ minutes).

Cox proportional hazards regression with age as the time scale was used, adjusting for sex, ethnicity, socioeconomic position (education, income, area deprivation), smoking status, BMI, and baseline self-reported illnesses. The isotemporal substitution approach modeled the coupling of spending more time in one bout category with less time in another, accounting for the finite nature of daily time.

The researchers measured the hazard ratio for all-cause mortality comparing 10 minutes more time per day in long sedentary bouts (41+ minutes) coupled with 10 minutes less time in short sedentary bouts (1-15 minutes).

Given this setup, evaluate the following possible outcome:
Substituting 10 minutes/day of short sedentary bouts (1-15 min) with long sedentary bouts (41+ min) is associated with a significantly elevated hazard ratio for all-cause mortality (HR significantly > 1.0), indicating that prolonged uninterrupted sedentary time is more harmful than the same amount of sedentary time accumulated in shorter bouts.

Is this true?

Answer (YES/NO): NO